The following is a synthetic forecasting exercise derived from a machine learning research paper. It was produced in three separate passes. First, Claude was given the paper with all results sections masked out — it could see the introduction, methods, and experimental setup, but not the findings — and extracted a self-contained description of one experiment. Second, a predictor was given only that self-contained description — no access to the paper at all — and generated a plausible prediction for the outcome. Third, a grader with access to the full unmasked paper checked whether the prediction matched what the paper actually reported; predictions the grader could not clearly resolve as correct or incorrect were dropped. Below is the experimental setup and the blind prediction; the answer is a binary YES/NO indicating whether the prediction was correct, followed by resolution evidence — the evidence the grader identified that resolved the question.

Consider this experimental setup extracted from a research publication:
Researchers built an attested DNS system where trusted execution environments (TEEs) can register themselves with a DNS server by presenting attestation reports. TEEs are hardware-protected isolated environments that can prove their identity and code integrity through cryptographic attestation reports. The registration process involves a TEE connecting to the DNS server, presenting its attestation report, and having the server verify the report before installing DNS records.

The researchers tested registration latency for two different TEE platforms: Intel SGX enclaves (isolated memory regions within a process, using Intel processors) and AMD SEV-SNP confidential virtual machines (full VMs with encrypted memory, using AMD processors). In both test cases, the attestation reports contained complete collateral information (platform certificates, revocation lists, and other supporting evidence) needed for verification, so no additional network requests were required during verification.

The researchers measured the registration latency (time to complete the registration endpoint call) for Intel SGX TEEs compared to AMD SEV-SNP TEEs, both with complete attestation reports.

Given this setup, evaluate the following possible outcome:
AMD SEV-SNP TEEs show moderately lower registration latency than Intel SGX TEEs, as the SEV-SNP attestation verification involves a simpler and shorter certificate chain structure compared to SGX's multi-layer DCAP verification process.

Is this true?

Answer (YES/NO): YES